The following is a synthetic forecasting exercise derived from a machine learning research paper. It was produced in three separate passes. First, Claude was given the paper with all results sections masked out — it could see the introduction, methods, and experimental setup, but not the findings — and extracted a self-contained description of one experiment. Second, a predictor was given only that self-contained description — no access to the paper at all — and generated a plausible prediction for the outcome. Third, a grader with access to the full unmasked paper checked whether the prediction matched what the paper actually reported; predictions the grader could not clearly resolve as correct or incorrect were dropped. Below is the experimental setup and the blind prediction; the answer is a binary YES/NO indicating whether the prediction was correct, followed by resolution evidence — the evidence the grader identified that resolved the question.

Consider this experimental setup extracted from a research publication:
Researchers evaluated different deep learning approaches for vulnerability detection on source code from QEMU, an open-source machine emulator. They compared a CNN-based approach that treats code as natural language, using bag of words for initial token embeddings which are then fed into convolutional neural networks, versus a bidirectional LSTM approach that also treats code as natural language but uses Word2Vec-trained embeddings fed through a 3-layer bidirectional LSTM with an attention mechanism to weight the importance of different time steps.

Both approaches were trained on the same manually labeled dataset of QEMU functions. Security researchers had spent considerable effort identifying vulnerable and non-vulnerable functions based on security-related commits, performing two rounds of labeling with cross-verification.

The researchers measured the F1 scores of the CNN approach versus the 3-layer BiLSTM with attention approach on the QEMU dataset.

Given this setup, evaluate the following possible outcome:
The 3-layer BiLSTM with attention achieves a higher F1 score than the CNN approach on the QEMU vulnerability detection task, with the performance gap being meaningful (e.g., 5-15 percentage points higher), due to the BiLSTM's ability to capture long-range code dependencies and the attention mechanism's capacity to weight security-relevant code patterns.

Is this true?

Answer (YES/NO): NO